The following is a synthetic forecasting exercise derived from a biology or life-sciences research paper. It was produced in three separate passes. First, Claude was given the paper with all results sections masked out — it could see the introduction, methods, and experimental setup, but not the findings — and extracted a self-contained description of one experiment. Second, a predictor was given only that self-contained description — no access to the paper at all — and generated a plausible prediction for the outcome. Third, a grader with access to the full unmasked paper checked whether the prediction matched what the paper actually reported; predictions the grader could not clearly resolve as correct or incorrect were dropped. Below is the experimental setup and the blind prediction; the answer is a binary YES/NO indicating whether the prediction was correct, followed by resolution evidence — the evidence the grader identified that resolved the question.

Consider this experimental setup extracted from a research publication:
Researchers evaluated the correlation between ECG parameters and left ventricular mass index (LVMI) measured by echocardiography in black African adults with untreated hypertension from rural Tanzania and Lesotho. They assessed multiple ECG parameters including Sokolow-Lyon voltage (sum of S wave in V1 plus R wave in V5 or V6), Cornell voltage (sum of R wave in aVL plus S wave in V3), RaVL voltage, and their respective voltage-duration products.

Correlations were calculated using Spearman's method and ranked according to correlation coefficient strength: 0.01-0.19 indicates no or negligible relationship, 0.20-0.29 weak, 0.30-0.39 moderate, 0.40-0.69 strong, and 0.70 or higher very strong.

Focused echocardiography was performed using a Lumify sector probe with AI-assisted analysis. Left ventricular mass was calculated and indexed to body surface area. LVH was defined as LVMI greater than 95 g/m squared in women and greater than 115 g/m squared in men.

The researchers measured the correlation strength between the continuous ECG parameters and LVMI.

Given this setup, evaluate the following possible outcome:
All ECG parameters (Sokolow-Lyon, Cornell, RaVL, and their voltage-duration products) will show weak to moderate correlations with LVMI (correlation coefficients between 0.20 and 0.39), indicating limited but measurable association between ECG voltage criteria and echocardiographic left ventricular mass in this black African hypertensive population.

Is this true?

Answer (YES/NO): NO